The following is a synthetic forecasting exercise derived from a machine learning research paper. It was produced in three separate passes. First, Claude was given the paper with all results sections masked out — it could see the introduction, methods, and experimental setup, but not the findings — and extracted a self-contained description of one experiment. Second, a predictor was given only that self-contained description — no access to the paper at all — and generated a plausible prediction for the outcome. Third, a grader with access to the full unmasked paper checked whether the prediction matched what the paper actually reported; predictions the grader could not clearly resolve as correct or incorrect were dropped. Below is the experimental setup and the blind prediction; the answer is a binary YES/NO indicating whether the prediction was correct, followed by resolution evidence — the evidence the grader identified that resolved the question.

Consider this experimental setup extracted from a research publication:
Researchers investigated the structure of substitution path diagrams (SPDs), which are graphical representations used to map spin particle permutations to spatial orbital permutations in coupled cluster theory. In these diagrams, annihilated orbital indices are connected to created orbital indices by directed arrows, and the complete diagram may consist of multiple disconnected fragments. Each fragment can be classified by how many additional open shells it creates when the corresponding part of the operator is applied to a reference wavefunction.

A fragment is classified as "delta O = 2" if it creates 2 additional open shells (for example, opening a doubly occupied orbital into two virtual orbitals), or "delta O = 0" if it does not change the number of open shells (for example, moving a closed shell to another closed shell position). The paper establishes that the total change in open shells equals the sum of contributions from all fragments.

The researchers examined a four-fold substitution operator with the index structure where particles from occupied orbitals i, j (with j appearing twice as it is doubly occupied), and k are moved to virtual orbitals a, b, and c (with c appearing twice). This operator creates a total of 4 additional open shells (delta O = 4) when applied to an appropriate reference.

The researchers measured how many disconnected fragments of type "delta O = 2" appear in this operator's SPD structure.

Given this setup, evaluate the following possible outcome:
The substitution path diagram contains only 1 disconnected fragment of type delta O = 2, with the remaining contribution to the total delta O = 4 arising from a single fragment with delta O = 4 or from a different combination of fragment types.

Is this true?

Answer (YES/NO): NO